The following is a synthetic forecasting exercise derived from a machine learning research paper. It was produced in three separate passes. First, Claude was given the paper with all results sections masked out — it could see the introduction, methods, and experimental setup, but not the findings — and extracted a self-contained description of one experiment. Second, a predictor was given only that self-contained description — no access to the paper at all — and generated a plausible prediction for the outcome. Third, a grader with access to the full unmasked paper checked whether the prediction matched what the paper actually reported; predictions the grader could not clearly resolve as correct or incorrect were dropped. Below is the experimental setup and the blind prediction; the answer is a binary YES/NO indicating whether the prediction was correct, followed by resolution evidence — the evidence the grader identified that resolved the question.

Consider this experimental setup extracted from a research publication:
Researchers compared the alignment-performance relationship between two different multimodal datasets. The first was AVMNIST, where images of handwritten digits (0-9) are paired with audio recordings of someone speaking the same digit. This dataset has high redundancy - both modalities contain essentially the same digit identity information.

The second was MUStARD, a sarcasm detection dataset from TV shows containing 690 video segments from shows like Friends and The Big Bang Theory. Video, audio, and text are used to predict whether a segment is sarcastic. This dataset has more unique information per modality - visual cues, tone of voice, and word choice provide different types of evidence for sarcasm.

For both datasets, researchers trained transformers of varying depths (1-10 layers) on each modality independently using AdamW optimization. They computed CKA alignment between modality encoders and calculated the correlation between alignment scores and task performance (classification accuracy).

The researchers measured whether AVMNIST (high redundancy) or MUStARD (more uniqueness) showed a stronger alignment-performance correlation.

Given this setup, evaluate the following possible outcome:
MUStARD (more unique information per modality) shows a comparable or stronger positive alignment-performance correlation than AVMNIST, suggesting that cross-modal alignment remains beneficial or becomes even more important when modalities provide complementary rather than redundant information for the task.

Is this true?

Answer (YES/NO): NO